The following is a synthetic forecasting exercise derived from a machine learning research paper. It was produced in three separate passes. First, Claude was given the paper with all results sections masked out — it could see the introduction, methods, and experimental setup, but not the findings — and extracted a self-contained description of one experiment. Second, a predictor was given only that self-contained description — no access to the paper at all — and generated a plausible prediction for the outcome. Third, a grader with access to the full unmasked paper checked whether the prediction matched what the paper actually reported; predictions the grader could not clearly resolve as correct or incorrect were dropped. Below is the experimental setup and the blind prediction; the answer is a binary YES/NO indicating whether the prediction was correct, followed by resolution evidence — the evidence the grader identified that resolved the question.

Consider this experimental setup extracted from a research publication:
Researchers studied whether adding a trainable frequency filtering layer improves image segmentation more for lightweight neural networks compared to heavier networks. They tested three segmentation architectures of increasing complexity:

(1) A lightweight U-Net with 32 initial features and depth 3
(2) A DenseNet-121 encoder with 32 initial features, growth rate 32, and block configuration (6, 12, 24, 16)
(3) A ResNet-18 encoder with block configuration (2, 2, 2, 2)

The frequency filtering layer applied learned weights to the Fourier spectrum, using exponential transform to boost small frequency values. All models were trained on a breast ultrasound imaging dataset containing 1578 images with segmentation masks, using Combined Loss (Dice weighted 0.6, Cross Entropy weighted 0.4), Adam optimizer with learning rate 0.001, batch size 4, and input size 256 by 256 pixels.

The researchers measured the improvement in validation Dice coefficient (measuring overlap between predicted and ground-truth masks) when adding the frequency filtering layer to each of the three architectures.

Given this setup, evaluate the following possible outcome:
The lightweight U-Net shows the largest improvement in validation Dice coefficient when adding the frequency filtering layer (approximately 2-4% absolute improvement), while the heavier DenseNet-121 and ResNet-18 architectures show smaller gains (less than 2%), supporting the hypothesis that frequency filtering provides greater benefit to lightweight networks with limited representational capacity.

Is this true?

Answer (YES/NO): NO